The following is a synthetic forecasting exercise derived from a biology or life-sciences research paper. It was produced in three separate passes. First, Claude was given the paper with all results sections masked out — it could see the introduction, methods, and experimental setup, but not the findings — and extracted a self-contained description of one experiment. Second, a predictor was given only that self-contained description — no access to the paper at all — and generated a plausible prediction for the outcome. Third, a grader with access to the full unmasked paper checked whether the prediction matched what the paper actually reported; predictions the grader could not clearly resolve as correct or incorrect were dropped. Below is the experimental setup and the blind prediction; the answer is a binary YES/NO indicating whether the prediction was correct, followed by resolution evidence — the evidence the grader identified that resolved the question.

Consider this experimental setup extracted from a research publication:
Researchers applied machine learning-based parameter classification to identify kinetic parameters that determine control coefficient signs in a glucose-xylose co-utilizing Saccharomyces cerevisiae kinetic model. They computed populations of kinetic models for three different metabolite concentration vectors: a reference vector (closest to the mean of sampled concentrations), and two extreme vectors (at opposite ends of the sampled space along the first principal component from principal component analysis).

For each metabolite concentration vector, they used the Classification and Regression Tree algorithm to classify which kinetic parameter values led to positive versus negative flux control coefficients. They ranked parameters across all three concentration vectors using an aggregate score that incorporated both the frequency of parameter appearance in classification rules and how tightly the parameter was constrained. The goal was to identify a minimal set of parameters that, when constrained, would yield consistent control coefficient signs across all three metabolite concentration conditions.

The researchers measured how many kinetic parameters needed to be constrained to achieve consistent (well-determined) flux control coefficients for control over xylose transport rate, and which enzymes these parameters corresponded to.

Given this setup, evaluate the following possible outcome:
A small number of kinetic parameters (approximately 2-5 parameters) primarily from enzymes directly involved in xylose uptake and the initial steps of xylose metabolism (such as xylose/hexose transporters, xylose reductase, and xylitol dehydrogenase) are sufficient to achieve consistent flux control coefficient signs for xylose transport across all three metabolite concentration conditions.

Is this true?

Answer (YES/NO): NO